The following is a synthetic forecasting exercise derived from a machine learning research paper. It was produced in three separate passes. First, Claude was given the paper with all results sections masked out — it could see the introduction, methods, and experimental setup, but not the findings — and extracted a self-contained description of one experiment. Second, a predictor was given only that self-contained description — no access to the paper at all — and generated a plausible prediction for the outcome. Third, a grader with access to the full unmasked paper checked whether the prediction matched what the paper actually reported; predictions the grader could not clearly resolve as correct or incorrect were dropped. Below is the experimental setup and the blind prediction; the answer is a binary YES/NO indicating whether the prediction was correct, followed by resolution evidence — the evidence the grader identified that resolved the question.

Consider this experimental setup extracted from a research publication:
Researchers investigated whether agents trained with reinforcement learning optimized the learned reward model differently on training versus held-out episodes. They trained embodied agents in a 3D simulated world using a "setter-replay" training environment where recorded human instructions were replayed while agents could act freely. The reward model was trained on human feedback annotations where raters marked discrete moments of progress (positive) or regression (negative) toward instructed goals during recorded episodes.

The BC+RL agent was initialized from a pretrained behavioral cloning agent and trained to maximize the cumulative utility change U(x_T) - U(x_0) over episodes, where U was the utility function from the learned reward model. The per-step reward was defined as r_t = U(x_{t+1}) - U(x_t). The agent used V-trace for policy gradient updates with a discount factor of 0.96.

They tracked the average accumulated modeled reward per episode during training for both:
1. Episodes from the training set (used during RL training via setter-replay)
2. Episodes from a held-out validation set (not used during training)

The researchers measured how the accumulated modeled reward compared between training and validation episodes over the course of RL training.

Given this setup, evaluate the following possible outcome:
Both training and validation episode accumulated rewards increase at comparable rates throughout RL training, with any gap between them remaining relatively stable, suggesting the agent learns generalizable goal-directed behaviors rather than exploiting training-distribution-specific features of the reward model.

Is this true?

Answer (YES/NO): YES